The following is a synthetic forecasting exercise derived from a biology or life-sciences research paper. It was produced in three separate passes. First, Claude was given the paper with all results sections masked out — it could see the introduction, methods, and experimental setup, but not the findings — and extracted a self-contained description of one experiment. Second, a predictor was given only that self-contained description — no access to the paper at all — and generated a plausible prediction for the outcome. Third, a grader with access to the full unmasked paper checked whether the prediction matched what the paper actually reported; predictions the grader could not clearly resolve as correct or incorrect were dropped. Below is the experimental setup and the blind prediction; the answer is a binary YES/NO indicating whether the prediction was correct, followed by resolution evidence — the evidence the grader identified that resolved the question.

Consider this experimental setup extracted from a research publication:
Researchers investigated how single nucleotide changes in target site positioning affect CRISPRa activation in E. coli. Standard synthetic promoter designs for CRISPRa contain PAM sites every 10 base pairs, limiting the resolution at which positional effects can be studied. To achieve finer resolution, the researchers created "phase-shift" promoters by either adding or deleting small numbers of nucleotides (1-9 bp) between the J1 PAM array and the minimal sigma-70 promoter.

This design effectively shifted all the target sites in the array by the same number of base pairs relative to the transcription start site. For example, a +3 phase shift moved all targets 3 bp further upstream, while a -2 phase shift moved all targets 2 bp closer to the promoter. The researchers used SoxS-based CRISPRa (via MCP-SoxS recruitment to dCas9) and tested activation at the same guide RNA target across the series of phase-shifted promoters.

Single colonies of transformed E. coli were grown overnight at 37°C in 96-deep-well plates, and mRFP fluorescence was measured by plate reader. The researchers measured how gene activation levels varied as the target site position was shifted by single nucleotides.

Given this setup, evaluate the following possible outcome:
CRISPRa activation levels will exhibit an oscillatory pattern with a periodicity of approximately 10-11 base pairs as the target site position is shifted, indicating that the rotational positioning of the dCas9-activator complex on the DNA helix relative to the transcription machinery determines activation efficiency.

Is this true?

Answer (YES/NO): YES